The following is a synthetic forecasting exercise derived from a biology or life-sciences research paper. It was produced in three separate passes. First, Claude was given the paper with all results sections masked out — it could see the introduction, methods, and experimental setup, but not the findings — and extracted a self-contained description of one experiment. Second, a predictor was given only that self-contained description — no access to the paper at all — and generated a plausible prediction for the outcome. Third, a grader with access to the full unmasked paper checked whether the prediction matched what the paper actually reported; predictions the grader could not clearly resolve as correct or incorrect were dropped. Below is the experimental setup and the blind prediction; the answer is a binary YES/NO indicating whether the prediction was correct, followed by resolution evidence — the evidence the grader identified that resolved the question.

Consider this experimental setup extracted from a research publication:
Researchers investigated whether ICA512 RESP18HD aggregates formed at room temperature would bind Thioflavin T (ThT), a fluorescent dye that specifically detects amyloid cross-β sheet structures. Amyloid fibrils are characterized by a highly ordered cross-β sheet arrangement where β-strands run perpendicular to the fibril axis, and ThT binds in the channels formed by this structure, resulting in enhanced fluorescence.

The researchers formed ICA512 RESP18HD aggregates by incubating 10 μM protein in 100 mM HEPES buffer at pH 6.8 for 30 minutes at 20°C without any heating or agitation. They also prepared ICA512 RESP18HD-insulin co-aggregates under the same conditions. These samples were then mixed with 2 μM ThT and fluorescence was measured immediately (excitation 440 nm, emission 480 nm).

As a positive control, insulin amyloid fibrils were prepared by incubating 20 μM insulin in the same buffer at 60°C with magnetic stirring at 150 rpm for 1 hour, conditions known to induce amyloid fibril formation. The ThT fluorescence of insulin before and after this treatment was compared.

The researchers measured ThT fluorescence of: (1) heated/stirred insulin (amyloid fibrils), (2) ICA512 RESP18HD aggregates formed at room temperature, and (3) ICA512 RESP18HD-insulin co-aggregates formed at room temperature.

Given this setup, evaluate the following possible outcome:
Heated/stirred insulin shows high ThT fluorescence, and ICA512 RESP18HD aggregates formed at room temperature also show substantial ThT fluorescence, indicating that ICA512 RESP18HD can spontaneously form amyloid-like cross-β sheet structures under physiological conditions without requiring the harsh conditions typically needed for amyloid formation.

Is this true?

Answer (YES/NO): NO